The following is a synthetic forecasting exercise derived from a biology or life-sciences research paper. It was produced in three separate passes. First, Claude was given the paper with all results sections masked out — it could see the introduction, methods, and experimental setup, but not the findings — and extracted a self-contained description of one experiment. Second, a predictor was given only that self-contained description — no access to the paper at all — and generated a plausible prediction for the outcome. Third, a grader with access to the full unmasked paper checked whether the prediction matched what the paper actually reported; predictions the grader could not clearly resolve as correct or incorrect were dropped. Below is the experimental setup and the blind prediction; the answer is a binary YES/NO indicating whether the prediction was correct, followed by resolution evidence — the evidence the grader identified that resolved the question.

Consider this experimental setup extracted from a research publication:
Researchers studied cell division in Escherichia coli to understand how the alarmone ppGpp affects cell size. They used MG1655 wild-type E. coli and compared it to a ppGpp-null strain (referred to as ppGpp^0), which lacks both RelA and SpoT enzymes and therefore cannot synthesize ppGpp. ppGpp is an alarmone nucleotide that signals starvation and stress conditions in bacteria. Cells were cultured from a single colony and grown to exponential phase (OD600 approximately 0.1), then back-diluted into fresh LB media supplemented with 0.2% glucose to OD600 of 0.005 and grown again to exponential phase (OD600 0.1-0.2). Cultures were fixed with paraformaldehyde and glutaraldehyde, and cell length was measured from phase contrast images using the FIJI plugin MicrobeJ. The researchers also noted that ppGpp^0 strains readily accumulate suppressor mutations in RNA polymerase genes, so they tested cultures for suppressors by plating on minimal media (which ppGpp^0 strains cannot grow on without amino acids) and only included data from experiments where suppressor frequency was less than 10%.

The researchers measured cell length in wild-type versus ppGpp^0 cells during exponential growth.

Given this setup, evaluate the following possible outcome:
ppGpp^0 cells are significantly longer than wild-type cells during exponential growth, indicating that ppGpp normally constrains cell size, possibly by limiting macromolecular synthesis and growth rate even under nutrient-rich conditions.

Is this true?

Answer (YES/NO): NO